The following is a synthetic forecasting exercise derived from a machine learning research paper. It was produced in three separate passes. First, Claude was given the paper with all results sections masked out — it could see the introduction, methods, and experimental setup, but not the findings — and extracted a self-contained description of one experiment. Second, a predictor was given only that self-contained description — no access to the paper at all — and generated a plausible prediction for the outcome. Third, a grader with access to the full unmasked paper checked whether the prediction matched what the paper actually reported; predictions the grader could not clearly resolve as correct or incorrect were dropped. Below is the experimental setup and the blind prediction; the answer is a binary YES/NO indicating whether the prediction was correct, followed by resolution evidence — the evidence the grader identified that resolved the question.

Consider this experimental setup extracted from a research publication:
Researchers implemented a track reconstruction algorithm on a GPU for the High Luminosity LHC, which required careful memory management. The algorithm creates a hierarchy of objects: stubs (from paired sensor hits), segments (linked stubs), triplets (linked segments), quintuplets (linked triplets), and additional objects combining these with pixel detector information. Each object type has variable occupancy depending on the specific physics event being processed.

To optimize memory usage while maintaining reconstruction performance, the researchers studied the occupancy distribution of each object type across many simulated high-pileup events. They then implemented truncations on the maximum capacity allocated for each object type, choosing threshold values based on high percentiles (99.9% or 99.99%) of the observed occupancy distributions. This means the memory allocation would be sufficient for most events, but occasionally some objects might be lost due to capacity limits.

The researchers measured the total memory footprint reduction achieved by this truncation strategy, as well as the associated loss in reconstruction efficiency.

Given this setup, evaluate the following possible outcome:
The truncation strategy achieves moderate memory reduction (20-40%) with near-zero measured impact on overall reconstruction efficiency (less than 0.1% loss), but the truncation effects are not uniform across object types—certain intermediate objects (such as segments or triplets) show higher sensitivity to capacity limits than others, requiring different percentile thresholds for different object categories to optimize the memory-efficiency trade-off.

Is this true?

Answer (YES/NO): NO